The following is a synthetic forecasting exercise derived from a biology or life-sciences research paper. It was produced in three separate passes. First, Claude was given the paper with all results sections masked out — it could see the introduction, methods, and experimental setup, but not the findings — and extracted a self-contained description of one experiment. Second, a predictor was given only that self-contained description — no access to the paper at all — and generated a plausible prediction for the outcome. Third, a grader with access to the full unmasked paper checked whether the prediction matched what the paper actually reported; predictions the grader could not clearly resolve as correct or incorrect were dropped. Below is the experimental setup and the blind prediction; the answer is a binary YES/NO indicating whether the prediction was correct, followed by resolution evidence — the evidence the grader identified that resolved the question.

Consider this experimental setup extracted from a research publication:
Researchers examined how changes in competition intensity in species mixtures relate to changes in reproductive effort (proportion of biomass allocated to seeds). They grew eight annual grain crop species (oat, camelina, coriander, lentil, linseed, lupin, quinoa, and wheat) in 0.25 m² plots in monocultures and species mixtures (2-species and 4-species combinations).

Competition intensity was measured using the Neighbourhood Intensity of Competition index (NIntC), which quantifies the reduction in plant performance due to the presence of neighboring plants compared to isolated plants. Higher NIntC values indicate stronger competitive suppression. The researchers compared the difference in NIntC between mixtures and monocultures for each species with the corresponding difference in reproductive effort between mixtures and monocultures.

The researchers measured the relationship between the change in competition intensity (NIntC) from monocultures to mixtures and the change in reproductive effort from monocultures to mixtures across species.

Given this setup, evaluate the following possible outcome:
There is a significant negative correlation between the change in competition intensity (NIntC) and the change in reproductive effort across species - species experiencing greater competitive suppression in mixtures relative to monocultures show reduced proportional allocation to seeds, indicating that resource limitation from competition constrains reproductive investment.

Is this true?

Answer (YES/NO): YES